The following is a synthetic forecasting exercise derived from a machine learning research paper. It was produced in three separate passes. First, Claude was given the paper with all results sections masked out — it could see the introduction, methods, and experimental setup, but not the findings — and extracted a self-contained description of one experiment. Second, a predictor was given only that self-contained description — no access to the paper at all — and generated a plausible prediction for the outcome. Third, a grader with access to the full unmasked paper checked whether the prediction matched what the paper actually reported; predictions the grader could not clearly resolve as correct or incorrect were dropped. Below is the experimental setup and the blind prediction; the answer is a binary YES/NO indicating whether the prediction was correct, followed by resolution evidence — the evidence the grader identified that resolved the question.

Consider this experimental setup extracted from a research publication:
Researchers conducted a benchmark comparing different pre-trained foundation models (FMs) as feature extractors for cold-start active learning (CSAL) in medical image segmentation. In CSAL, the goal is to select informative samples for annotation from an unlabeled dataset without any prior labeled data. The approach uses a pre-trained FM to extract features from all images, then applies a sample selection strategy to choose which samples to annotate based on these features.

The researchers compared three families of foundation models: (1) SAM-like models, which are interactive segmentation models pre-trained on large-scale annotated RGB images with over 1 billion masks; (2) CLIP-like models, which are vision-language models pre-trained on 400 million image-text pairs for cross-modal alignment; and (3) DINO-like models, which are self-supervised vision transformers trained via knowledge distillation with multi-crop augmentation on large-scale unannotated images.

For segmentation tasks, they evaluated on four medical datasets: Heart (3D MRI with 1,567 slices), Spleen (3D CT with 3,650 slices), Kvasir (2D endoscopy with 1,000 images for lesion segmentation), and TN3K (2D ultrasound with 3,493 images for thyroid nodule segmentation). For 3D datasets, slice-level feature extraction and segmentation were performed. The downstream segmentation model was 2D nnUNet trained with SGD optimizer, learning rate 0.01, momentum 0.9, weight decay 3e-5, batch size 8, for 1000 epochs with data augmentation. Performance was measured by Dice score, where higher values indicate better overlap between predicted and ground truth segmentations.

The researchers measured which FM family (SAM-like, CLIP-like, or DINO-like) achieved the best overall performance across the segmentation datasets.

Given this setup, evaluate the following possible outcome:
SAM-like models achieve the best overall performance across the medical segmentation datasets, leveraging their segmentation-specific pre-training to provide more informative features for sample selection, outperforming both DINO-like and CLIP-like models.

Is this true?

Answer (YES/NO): NO